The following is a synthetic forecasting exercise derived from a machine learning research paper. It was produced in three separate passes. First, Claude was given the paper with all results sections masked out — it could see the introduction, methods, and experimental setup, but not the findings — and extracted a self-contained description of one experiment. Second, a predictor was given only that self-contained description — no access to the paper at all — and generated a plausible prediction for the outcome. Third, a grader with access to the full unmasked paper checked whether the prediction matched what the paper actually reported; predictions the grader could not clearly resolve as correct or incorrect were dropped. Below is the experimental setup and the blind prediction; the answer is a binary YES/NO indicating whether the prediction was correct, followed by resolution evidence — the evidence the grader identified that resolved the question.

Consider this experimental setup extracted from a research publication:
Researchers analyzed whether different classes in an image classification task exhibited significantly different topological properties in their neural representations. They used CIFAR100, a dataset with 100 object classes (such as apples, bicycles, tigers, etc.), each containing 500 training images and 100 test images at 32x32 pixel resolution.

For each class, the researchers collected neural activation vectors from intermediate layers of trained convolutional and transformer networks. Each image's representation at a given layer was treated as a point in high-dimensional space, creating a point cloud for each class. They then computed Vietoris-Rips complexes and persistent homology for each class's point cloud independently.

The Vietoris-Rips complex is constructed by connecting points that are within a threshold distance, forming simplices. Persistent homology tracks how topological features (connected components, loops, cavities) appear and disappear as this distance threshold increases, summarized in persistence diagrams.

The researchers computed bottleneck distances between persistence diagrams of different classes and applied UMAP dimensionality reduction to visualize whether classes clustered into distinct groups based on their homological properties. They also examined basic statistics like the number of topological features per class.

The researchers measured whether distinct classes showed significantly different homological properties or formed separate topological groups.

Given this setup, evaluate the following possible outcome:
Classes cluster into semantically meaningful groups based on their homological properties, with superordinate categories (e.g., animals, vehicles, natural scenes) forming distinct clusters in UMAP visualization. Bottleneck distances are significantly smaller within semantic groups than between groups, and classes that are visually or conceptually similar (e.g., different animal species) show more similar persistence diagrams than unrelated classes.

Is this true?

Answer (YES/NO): NO